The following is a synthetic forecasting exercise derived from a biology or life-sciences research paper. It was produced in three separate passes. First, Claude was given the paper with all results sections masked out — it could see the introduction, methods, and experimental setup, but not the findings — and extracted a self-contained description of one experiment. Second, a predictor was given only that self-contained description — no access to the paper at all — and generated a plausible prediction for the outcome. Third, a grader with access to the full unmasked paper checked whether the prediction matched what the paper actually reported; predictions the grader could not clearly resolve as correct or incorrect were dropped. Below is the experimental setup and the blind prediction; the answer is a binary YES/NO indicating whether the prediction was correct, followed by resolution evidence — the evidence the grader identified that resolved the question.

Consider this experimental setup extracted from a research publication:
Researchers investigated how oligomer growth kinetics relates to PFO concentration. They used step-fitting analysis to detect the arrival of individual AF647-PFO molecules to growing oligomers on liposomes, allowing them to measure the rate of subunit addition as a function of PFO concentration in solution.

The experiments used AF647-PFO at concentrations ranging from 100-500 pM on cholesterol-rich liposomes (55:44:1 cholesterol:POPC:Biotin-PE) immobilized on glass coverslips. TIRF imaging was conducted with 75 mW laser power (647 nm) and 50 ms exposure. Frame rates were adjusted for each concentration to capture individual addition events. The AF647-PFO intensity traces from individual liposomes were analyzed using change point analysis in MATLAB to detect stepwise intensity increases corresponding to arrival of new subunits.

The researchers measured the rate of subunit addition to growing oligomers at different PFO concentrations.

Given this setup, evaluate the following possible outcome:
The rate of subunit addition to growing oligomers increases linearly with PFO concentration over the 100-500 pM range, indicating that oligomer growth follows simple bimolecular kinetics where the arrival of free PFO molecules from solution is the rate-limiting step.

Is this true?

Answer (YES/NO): YES